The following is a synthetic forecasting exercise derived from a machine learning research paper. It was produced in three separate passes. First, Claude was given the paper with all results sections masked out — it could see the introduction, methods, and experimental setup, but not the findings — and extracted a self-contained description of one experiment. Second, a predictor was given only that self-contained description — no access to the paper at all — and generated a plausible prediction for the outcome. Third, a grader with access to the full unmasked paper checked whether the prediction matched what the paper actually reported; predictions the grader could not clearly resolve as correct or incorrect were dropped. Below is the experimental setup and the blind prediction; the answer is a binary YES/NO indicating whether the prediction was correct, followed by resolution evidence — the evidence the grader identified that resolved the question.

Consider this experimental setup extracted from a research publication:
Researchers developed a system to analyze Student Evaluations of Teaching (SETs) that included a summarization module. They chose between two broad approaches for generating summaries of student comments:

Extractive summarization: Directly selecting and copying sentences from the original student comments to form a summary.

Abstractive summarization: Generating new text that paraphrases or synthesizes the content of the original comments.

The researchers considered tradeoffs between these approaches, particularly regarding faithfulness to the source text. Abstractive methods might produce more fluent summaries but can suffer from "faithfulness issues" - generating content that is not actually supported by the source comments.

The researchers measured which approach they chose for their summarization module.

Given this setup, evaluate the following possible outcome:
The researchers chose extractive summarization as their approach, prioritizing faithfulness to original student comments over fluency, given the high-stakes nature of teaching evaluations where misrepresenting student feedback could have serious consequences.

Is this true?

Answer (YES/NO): YES